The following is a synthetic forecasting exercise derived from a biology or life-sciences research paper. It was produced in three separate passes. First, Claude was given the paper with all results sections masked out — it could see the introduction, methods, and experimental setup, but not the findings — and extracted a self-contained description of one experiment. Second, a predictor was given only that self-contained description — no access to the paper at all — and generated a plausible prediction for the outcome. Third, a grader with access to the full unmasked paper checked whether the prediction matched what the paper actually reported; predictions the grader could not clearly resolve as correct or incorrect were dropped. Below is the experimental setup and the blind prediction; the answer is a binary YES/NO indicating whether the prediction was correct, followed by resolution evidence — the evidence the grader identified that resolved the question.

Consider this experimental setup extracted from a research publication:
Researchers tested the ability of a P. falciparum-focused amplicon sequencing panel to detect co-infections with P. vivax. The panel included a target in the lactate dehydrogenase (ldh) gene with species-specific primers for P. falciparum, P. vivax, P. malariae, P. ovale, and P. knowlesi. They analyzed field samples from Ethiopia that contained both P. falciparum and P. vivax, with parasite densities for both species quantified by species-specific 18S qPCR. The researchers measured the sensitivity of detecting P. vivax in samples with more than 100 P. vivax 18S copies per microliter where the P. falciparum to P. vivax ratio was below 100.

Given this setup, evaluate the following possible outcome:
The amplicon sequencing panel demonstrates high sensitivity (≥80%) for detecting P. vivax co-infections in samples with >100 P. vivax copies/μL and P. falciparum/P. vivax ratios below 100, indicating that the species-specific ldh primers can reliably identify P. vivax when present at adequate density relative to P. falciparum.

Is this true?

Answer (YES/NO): YES